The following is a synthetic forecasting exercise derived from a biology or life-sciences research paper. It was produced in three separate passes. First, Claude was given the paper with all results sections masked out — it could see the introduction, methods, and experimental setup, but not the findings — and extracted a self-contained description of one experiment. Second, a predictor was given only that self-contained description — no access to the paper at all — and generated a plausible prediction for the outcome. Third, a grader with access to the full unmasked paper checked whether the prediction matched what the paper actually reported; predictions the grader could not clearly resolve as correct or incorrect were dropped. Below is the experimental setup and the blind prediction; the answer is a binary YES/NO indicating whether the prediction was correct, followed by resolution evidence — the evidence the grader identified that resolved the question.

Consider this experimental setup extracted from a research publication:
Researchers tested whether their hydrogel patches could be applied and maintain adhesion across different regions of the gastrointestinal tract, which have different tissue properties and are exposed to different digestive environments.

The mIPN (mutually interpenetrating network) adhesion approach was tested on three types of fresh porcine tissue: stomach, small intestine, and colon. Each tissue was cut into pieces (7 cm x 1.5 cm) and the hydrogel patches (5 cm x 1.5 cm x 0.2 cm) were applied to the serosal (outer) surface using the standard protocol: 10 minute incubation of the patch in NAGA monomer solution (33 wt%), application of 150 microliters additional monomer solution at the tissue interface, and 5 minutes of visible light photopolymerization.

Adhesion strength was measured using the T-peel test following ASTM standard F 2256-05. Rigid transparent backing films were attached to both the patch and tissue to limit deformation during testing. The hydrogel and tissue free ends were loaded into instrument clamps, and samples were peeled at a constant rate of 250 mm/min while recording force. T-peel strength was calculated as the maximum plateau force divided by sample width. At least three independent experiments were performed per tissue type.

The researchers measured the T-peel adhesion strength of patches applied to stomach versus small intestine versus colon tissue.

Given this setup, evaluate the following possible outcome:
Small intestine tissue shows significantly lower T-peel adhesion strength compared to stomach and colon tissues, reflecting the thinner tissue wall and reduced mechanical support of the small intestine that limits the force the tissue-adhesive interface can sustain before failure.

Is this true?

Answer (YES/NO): NO